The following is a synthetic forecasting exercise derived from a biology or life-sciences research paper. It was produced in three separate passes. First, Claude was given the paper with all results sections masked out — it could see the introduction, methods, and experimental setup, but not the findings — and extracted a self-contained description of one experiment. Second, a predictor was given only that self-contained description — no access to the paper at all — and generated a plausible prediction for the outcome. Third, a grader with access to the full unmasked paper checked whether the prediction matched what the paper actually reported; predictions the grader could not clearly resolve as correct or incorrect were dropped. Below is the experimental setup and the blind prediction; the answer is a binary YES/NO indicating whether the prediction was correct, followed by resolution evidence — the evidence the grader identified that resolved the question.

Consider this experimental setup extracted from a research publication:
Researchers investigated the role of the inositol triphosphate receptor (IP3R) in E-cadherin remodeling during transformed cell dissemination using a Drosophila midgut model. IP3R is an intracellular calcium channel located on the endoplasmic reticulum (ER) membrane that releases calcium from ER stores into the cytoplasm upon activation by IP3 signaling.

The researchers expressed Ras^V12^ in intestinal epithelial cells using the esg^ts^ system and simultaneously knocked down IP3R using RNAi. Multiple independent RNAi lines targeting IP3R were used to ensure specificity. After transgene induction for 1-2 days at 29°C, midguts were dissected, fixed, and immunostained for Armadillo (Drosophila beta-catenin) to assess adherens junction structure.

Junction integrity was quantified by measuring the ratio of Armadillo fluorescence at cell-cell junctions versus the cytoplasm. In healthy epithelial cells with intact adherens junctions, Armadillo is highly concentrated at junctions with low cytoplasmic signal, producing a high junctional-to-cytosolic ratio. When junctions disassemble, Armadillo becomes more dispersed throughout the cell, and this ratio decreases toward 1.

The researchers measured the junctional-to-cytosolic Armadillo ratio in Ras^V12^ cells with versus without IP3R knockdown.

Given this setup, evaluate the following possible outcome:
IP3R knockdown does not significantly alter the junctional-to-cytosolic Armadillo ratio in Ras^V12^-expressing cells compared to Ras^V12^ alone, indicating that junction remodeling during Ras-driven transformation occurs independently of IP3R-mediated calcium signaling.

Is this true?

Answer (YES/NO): NO